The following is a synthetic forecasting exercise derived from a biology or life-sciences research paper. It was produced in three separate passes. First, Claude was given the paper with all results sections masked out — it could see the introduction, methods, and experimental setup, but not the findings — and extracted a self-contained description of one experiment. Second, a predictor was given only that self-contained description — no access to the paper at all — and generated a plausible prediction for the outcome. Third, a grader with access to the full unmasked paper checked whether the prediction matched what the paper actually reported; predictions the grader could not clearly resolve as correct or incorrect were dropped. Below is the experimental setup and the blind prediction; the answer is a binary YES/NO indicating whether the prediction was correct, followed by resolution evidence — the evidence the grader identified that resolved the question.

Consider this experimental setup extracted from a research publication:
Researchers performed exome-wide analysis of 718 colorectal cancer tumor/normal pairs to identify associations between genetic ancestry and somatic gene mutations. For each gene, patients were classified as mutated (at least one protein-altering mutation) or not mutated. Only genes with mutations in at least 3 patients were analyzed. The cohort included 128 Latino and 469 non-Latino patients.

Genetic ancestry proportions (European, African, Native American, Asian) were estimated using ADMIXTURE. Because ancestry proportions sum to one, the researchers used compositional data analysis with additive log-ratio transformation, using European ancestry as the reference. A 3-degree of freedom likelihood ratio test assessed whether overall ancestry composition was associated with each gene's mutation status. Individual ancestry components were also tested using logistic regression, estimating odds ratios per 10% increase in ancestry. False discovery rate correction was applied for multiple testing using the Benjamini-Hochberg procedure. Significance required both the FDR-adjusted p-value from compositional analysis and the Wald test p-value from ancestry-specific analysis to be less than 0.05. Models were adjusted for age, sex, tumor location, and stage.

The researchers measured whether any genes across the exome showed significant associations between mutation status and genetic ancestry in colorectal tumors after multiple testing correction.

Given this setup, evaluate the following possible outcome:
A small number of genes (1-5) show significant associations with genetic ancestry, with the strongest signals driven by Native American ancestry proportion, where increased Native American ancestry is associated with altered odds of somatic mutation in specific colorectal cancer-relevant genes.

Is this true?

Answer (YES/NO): NO